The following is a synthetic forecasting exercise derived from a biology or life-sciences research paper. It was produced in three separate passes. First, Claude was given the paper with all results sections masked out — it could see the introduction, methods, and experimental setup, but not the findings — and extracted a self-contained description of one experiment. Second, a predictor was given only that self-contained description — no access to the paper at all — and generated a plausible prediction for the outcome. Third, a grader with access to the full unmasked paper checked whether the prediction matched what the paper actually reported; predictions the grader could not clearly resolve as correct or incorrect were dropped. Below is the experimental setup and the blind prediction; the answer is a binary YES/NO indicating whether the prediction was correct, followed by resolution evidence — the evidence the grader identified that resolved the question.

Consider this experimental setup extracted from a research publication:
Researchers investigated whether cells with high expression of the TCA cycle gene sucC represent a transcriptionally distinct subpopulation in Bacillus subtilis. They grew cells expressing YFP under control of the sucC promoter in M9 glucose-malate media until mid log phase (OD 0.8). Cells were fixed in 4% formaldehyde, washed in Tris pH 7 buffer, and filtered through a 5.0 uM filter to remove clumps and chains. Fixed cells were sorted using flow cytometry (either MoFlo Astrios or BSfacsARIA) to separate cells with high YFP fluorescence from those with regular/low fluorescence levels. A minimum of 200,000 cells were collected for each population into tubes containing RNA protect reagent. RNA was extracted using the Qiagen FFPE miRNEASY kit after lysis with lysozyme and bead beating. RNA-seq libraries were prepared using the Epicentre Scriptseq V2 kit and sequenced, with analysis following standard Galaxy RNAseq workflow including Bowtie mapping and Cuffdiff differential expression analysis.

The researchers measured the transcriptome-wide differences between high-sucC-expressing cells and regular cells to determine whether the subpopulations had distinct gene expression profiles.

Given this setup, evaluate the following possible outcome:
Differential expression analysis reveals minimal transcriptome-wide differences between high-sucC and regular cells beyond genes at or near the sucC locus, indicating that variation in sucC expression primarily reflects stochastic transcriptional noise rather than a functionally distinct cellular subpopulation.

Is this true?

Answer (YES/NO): NO